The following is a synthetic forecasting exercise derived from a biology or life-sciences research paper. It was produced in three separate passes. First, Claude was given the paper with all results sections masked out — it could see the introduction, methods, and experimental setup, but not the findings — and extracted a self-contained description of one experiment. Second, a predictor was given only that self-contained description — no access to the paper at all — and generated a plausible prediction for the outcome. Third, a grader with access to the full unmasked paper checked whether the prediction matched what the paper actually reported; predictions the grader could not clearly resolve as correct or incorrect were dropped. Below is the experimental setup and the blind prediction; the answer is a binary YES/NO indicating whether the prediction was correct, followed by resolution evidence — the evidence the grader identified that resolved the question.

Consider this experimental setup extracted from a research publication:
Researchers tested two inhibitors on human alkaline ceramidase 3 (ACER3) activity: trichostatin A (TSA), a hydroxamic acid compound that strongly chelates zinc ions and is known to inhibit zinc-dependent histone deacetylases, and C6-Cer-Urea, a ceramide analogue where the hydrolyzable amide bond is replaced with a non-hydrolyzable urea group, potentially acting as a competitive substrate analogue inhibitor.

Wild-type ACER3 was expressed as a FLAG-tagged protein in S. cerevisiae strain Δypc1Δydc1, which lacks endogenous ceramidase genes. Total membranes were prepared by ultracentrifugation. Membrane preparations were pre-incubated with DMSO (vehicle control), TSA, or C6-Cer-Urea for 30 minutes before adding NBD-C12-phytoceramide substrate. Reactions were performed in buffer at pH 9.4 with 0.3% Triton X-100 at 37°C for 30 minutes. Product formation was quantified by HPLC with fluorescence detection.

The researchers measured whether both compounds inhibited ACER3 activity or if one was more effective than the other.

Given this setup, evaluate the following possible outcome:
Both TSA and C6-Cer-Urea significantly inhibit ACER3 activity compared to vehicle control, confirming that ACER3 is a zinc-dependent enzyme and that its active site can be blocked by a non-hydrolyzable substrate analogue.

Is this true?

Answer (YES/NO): NO